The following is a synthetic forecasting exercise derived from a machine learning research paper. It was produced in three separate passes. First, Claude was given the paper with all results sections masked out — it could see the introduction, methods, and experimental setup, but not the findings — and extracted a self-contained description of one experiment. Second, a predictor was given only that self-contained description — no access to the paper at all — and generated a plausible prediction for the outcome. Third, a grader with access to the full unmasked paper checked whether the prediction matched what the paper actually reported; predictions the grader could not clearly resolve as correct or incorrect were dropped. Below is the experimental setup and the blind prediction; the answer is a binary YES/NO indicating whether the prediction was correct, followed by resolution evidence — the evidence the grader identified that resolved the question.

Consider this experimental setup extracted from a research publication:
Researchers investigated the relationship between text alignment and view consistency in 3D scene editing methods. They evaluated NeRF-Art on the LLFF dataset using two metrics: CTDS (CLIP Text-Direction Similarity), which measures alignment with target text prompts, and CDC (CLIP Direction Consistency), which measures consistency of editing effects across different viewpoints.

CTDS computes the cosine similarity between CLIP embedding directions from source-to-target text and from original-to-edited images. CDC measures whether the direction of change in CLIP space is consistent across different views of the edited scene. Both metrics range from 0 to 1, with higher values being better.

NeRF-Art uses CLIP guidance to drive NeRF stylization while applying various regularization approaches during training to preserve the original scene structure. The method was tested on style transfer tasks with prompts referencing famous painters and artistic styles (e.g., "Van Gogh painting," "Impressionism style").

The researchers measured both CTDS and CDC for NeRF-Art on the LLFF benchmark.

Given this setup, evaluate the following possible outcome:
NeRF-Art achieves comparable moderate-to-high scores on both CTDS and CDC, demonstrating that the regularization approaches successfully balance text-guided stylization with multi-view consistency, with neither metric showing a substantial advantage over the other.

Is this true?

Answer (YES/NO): NO